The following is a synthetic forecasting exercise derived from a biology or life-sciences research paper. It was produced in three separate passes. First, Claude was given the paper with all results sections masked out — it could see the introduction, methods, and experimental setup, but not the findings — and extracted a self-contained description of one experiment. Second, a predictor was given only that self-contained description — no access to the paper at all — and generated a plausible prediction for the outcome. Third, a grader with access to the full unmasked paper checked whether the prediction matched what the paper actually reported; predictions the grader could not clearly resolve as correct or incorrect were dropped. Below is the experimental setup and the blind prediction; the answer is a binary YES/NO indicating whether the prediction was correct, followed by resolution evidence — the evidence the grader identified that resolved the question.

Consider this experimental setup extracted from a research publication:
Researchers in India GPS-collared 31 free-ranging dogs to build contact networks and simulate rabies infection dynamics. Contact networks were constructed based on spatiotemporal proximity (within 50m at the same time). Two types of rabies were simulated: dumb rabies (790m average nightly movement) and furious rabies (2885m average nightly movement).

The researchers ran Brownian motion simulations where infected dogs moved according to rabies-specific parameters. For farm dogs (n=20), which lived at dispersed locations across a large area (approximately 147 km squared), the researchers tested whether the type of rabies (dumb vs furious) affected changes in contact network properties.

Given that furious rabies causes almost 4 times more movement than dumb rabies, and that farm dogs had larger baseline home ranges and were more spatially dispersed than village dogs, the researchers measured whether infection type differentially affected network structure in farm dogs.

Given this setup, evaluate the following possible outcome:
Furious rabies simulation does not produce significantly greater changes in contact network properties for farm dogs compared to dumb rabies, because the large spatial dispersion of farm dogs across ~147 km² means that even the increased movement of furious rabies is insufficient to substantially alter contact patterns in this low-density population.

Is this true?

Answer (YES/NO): YES